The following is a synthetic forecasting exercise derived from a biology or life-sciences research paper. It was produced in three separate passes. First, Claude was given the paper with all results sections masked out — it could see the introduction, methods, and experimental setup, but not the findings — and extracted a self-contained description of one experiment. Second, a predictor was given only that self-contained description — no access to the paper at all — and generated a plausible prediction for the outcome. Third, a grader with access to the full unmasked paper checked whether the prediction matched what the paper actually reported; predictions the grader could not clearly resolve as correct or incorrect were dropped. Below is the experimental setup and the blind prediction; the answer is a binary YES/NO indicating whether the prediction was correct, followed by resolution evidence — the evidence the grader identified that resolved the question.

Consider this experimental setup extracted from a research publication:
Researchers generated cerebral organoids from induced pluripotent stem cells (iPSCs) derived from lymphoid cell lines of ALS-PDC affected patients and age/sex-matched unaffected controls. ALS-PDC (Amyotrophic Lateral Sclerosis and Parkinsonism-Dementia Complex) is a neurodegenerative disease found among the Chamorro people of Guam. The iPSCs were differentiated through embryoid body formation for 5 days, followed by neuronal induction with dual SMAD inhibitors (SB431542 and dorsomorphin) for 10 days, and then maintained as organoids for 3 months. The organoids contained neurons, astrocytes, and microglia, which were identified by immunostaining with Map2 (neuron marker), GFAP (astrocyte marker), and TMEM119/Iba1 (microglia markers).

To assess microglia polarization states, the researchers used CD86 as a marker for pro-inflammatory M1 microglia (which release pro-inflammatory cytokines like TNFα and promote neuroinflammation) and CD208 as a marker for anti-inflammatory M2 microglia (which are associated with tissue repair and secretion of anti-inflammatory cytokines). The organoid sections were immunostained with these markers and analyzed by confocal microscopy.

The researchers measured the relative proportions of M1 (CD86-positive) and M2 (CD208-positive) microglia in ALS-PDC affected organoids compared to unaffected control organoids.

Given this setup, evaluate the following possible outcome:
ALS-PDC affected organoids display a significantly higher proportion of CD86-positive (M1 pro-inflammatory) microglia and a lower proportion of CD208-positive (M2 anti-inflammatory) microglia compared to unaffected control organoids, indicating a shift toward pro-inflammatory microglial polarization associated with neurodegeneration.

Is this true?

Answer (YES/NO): YES